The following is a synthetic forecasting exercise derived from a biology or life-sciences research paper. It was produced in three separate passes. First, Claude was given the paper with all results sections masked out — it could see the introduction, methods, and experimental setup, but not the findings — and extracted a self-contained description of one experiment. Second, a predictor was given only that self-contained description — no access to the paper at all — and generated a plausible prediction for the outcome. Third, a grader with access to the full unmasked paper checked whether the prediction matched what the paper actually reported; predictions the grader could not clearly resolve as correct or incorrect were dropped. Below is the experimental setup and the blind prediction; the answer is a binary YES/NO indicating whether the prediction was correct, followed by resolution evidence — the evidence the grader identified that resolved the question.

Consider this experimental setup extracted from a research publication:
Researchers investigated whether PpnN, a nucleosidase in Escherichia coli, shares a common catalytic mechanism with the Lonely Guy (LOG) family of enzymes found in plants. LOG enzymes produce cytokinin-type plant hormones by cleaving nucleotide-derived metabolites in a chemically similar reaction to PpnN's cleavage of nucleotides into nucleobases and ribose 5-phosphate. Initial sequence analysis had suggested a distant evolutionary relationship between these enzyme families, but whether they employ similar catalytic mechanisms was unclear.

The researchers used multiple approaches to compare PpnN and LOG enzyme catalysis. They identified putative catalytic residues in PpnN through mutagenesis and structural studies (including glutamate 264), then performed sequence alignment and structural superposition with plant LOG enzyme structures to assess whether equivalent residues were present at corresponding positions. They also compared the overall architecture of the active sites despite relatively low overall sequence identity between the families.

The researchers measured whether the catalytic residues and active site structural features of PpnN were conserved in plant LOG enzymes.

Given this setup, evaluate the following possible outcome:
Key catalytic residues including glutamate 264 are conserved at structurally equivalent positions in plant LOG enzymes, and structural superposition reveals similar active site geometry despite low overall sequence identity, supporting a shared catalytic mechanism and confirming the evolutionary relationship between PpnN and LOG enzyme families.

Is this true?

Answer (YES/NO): YES